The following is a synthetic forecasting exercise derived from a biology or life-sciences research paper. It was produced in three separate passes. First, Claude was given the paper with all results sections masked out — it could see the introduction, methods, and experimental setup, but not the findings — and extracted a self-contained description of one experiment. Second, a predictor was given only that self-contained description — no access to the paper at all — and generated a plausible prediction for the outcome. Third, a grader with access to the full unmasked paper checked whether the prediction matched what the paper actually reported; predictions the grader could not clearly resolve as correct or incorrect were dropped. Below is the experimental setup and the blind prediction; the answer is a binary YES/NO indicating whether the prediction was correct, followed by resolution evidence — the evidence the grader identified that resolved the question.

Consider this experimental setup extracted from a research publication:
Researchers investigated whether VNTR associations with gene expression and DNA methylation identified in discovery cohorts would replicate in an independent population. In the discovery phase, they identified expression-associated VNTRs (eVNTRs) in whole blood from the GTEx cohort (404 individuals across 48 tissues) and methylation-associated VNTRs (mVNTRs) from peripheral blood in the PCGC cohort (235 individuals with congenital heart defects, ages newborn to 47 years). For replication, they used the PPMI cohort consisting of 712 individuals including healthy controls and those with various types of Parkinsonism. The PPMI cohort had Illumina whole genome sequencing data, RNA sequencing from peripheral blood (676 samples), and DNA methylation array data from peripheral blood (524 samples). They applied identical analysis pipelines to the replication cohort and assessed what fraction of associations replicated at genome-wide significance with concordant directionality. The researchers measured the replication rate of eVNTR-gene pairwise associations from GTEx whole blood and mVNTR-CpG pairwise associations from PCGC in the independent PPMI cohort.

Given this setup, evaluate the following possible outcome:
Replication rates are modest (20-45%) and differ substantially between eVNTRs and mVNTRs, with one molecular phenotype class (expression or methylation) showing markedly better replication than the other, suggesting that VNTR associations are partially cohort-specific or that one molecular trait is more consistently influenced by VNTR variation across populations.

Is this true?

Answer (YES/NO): NO